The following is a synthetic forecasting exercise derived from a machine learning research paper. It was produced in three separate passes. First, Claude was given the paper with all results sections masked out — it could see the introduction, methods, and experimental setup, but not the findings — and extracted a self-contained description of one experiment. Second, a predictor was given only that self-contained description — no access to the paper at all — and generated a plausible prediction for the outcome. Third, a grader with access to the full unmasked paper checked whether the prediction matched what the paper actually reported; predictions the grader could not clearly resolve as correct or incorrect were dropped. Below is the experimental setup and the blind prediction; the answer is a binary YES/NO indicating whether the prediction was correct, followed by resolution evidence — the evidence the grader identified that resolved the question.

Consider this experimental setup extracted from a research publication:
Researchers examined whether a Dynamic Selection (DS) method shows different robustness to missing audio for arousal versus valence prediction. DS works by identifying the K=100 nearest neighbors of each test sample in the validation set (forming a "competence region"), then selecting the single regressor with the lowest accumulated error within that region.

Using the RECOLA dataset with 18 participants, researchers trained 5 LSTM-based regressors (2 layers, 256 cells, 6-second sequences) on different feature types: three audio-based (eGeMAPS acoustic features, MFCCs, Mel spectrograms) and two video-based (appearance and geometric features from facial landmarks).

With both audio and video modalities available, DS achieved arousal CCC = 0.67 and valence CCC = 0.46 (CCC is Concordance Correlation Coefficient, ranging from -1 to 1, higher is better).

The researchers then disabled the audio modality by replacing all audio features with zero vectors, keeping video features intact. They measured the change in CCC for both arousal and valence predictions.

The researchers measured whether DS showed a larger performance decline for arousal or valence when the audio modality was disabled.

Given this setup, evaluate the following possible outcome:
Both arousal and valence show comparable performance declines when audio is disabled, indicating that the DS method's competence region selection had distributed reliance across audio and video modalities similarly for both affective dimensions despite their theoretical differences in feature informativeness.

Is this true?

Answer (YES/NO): NO